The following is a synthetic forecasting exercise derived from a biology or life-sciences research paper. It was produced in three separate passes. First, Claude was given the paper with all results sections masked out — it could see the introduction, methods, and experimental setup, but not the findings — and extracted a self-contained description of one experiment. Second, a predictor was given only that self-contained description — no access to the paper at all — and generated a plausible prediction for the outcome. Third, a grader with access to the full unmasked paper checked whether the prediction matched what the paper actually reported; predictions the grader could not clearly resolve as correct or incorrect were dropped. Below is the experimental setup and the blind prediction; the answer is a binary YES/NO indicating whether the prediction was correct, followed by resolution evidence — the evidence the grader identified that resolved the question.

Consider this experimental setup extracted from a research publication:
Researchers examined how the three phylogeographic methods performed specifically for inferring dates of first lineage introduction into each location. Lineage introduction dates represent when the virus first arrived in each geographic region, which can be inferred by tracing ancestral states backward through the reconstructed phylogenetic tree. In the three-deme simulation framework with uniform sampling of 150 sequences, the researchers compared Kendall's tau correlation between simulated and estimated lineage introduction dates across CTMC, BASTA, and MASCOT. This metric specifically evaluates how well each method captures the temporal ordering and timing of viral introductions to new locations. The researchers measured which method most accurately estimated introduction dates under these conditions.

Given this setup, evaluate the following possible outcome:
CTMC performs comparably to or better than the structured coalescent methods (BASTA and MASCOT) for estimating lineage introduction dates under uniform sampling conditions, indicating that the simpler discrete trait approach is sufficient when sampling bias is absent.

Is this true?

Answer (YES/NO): NO